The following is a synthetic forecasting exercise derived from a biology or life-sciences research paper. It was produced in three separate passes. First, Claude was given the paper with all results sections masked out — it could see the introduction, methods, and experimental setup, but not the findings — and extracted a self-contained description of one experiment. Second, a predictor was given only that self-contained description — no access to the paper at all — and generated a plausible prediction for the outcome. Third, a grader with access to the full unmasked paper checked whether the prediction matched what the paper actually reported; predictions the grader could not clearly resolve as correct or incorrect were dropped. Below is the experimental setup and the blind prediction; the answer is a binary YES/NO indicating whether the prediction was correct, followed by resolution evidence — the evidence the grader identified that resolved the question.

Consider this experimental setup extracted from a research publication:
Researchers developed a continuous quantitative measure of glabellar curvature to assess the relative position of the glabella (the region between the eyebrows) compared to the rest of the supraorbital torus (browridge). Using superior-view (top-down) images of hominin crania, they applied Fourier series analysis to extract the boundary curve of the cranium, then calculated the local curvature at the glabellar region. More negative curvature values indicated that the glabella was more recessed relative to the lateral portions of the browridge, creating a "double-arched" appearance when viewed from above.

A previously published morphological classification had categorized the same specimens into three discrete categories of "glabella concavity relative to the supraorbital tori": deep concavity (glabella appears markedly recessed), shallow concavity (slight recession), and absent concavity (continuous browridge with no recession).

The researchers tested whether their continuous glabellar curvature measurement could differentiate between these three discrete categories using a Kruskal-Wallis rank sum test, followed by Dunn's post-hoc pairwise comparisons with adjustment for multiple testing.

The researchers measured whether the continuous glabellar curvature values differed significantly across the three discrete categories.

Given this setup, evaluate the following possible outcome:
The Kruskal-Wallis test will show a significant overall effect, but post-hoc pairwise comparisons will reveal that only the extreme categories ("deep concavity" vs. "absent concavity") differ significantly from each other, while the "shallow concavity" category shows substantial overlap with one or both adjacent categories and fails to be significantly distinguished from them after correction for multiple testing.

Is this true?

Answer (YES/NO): NO